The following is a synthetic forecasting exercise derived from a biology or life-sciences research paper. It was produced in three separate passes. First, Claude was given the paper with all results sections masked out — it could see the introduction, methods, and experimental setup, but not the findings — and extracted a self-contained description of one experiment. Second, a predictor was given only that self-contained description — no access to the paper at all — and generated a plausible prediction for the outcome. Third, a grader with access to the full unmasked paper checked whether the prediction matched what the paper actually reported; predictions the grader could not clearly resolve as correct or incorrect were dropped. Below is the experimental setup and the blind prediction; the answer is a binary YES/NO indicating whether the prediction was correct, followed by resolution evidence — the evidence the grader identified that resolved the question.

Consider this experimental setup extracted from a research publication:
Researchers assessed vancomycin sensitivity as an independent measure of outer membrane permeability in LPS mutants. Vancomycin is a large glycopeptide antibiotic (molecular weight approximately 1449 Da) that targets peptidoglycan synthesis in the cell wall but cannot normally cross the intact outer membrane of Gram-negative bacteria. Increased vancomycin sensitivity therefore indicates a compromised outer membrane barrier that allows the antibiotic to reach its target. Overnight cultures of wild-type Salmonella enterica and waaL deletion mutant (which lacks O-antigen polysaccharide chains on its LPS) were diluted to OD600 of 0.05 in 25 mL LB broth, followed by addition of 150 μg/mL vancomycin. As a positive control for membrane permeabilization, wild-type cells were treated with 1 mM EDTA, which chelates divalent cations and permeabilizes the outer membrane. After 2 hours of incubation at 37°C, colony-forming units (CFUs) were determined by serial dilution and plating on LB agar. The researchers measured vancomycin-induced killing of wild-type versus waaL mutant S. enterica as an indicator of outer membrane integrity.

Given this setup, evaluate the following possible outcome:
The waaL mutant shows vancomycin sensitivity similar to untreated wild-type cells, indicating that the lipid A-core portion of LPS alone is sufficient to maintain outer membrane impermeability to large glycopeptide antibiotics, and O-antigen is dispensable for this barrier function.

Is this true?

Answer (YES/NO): YES